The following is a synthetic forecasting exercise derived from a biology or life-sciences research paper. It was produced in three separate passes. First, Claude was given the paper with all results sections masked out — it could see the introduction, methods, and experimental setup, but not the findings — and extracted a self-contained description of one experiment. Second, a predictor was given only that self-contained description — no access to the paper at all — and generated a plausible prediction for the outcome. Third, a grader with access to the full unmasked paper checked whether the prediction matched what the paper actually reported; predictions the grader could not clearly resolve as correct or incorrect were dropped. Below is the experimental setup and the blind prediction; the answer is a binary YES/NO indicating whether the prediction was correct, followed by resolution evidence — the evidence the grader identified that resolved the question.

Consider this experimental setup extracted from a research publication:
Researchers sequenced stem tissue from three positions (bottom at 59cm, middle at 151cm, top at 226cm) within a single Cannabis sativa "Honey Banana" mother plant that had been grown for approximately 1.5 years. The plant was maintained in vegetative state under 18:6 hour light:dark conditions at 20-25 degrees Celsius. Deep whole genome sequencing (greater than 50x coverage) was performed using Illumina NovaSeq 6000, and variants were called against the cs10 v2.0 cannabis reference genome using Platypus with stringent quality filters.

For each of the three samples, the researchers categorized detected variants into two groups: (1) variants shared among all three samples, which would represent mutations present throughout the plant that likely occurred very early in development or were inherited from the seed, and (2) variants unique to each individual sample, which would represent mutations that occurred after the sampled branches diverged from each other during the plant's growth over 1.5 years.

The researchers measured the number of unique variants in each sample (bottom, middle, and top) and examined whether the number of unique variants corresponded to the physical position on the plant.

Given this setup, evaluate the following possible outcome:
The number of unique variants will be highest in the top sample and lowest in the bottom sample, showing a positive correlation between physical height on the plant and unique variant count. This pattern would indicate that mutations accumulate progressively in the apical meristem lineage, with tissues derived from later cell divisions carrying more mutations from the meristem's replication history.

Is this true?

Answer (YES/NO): NO